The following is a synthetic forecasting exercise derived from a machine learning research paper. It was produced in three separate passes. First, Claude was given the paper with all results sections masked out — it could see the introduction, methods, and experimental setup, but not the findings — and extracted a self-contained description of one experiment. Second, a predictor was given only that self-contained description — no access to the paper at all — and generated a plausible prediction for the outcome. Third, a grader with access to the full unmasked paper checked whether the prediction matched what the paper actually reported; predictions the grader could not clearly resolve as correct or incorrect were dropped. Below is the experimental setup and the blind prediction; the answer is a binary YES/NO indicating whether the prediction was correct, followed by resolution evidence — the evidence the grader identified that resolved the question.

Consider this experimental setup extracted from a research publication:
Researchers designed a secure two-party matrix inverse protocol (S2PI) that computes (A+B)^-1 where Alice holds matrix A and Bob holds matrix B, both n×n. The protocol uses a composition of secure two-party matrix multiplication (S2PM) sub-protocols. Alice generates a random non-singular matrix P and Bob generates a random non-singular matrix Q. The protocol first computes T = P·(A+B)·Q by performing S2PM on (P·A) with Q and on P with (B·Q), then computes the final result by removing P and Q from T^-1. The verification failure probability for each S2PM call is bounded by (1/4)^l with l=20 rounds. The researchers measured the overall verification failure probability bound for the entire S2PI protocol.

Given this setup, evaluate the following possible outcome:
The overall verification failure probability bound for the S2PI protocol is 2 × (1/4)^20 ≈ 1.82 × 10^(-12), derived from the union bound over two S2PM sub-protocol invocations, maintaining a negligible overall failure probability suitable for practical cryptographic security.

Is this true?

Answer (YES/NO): NO